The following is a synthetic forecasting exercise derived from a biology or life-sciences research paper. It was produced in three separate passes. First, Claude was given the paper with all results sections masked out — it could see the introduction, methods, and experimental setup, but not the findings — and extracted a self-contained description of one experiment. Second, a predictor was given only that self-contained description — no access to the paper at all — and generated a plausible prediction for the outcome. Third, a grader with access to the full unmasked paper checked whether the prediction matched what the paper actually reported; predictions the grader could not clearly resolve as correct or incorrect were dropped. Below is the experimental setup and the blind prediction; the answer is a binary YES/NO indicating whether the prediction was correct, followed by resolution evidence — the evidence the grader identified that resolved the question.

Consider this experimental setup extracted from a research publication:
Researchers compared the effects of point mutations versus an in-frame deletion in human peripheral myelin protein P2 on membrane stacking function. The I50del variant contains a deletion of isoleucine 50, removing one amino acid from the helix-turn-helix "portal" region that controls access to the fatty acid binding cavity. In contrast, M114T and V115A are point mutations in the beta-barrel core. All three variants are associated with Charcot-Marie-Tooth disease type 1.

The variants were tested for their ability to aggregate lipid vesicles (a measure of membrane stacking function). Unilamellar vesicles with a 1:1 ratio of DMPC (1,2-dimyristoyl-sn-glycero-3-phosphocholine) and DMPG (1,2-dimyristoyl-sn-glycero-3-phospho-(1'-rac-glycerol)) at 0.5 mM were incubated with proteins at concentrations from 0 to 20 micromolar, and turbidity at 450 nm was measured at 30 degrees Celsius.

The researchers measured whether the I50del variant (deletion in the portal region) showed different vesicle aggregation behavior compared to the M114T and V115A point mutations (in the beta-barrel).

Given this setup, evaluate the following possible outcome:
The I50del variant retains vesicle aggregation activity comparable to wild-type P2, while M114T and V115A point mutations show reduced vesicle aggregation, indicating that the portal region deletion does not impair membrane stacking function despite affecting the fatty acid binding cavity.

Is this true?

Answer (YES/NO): NO